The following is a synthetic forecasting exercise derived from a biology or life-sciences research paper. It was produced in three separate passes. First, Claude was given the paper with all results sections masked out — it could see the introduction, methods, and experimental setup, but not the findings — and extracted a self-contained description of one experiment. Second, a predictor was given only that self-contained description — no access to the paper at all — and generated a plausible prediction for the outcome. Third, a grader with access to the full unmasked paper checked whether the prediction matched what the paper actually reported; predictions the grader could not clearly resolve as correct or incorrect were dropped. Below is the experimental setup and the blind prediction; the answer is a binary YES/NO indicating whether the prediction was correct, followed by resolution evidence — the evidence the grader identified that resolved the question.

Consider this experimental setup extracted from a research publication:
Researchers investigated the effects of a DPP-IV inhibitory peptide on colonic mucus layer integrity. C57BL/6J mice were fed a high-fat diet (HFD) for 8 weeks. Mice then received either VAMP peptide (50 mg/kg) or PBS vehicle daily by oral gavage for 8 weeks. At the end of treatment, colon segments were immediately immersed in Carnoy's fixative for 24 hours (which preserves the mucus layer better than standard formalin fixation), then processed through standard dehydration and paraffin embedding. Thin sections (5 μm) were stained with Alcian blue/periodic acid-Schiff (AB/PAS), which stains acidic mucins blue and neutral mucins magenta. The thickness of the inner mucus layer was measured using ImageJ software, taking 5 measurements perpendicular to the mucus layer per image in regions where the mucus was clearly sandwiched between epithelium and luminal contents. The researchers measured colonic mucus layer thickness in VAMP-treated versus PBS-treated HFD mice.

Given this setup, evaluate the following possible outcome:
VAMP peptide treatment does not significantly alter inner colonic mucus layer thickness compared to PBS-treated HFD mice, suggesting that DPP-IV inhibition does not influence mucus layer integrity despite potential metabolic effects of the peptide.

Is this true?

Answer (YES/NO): NO